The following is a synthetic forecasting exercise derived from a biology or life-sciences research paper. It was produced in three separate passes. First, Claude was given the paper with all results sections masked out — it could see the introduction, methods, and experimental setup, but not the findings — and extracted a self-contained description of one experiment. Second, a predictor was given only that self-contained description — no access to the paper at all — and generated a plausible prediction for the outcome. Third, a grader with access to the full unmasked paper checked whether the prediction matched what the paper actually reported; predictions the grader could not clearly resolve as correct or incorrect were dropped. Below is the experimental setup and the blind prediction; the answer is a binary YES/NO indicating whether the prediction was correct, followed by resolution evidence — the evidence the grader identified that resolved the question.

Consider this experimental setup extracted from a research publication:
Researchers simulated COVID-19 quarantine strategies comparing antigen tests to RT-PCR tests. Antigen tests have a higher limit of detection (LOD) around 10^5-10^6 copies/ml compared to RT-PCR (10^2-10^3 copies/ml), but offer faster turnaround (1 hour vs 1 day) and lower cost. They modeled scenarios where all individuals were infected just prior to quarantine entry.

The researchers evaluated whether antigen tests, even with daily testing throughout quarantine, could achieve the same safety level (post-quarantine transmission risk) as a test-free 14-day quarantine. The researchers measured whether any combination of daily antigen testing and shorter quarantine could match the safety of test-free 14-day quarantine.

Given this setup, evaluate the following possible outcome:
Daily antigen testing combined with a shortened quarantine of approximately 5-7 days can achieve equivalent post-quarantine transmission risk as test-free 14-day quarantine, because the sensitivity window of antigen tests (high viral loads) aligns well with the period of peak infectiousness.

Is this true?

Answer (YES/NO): NO